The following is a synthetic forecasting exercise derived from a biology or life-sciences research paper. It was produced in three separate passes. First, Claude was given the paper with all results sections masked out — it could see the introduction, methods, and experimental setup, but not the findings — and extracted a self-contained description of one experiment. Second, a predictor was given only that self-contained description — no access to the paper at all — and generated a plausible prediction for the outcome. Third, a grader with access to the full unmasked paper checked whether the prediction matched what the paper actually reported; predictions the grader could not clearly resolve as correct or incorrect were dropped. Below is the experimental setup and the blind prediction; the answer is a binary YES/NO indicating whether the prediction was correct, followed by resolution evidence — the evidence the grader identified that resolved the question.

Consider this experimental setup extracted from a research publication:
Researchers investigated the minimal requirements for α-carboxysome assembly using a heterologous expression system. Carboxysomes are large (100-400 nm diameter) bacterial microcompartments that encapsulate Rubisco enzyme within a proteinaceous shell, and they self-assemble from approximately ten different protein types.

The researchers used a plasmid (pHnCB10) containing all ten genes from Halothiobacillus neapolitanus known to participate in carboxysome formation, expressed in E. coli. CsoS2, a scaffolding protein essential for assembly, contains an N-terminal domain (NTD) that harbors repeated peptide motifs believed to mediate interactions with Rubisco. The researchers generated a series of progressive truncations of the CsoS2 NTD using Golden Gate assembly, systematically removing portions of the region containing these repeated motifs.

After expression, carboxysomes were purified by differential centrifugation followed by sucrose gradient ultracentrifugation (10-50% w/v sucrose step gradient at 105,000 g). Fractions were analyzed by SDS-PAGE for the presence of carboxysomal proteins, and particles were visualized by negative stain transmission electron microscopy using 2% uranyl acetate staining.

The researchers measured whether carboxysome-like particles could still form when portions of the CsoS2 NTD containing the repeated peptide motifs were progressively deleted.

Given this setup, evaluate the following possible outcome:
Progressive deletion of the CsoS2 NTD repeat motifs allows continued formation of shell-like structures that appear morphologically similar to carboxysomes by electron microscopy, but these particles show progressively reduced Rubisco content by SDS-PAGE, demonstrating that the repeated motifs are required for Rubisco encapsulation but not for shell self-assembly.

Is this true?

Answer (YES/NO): NO